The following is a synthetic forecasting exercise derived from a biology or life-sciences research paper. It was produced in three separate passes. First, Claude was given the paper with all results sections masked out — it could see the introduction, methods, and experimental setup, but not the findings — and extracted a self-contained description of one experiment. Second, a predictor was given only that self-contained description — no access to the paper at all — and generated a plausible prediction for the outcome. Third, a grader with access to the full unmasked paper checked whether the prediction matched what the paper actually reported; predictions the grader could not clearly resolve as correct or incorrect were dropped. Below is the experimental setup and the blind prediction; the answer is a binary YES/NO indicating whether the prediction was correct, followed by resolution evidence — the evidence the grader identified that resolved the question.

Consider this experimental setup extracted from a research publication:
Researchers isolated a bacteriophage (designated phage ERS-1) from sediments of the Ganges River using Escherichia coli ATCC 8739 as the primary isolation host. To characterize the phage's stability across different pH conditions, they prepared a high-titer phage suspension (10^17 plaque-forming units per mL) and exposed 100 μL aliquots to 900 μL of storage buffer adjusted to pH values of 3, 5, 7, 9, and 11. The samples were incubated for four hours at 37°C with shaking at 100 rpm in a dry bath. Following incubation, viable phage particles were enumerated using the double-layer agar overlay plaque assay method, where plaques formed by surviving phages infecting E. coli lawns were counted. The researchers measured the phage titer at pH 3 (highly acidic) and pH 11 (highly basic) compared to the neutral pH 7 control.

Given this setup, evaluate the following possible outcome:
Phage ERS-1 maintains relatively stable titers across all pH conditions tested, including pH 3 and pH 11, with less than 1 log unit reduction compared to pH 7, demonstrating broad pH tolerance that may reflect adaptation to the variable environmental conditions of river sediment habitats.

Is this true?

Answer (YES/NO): NO